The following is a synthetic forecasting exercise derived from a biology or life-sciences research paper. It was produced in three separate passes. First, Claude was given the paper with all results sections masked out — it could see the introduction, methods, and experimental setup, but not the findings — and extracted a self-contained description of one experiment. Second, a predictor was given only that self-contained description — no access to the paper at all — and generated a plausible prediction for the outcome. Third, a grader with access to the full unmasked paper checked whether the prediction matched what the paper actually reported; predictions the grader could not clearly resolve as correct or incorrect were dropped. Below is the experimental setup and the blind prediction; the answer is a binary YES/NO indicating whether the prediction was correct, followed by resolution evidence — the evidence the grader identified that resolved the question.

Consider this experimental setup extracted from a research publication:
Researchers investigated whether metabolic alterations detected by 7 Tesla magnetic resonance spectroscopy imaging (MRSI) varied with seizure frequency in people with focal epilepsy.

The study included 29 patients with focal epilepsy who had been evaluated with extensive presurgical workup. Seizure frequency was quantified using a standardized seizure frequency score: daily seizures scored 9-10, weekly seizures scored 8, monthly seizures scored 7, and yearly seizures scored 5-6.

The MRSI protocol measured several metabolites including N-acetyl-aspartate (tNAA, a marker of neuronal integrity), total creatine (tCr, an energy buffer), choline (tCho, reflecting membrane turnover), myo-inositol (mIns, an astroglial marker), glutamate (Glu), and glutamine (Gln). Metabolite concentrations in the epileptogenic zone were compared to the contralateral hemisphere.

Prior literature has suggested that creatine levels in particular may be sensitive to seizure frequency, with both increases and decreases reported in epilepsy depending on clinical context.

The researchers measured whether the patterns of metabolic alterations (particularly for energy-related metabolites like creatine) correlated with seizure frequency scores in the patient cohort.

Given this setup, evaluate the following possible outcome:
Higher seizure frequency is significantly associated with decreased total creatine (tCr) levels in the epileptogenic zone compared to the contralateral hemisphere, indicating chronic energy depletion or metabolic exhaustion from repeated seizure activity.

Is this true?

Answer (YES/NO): NO